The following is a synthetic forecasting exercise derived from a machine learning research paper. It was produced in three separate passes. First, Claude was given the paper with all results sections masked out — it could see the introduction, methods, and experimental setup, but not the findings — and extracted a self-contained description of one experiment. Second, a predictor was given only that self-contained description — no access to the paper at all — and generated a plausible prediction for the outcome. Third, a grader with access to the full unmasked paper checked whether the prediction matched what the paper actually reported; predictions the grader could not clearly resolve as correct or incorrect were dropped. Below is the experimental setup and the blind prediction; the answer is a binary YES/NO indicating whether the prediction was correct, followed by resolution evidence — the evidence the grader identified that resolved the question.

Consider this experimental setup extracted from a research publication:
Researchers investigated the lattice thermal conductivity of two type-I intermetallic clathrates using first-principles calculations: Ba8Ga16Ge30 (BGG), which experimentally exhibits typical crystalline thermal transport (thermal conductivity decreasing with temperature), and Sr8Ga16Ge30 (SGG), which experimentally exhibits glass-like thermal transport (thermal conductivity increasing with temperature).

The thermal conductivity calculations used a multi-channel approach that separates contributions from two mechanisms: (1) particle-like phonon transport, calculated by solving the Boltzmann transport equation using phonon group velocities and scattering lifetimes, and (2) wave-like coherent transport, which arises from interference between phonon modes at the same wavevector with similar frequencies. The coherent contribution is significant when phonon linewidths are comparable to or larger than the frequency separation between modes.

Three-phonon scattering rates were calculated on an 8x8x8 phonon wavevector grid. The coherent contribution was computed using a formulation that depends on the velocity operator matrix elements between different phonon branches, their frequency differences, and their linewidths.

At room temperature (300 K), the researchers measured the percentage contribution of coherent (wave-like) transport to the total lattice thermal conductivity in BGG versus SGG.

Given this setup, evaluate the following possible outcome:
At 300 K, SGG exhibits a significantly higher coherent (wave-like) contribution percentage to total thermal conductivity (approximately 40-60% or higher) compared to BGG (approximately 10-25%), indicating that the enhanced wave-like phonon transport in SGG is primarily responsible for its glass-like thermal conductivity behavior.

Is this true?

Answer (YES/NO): NO